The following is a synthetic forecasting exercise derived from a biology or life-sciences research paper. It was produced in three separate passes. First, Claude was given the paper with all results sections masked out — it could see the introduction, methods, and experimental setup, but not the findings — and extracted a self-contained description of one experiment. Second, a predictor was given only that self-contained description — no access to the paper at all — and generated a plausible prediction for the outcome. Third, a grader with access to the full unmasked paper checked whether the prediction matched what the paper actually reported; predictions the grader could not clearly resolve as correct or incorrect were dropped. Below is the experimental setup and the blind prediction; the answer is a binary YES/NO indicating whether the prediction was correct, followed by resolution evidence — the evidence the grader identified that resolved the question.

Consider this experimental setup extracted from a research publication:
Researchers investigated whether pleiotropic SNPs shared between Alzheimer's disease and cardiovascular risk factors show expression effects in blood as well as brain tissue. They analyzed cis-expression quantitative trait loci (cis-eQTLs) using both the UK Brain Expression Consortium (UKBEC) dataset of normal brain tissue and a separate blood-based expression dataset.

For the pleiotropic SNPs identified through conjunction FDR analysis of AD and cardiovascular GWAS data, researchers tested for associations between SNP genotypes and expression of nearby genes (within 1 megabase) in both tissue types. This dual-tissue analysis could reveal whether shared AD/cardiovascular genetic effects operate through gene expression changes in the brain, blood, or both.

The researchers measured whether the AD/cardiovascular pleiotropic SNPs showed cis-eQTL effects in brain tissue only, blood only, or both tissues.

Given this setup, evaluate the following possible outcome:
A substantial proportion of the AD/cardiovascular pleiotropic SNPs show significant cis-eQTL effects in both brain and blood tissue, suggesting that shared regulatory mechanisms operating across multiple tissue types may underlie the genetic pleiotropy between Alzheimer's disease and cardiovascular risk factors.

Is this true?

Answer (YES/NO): NO